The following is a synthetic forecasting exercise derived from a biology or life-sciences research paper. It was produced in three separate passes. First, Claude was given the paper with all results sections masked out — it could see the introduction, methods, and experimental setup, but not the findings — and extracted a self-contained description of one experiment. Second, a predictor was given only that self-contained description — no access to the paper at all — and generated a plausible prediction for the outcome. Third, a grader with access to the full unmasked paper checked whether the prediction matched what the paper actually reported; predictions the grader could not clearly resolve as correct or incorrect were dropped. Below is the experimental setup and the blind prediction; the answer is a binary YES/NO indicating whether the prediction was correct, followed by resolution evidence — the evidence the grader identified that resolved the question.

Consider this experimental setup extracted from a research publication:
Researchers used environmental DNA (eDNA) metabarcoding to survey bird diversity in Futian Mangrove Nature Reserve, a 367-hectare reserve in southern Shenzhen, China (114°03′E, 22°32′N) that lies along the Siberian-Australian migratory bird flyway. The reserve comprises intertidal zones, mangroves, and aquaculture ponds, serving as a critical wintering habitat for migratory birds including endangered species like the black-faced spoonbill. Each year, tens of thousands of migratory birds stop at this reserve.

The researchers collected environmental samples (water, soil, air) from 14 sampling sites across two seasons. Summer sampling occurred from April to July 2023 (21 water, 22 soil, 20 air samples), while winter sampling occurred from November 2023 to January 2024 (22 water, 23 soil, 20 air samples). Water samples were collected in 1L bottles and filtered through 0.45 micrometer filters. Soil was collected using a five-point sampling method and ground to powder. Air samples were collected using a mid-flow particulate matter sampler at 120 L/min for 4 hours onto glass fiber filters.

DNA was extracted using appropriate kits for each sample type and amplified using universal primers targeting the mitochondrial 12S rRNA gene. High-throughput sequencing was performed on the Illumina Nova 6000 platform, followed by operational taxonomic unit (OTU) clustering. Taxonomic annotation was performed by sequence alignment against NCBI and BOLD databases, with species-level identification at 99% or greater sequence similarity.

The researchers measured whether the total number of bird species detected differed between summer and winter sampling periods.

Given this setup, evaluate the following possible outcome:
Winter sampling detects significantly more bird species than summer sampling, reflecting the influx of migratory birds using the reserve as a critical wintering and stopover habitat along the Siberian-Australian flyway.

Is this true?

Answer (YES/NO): YES